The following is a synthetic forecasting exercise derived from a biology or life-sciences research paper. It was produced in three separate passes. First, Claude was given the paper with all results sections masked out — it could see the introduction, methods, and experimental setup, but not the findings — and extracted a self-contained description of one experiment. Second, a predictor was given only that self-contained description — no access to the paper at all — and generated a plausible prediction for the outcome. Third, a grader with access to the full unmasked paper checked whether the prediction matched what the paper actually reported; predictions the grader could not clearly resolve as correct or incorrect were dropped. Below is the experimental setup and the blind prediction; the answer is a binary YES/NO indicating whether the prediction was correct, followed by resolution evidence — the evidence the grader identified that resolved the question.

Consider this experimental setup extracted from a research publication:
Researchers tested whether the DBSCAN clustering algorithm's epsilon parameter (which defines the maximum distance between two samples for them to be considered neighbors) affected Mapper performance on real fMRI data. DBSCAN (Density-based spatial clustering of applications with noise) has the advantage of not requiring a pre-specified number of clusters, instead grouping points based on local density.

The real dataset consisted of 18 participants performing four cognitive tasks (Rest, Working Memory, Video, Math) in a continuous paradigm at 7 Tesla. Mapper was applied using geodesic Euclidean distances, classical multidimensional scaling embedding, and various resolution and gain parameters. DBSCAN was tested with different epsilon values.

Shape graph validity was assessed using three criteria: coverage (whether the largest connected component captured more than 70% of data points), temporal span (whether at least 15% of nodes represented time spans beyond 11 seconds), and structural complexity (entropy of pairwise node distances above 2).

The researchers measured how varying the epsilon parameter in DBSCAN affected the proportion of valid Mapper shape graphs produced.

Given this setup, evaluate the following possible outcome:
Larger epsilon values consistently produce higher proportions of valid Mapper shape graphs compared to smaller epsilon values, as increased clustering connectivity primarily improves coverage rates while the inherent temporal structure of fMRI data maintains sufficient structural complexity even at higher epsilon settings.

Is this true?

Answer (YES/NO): NO